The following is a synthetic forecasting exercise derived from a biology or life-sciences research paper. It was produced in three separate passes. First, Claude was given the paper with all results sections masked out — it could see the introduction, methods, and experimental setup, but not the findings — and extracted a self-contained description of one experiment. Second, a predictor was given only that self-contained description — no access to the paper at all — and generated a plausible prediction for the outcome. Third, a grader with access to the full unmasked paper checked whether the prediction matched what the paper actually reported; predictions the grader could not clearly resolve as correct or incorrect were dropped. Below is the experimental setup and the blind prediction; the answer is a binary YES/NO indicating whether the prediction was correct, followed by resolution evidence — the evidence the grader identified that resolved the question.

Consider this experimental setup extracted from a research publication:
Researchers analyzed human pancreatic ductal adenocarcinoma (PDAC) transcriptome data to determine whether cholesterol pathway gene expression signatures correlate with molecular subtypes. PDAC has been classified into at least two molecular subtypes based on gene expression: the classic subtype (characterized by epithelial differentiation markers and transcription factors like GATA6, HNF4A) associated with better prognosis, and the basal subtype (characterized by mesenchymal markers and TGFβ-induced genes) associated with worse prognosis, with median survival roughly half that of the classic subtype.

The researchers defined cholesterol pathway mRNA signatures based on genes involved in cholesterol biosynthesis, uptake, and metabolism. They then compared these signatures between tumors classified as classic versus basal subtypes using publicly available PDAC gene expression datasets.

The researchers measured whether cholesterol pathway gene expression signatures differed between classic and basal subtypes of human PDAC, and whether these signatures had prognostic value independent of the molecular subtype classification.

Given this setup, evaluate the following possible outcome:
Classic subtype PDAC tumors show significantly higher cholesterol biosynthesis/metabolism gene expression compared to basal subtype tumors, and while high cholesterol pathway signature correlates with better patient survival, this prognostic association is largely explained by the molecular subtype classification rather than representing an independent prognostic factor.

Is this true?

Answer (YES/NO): NO